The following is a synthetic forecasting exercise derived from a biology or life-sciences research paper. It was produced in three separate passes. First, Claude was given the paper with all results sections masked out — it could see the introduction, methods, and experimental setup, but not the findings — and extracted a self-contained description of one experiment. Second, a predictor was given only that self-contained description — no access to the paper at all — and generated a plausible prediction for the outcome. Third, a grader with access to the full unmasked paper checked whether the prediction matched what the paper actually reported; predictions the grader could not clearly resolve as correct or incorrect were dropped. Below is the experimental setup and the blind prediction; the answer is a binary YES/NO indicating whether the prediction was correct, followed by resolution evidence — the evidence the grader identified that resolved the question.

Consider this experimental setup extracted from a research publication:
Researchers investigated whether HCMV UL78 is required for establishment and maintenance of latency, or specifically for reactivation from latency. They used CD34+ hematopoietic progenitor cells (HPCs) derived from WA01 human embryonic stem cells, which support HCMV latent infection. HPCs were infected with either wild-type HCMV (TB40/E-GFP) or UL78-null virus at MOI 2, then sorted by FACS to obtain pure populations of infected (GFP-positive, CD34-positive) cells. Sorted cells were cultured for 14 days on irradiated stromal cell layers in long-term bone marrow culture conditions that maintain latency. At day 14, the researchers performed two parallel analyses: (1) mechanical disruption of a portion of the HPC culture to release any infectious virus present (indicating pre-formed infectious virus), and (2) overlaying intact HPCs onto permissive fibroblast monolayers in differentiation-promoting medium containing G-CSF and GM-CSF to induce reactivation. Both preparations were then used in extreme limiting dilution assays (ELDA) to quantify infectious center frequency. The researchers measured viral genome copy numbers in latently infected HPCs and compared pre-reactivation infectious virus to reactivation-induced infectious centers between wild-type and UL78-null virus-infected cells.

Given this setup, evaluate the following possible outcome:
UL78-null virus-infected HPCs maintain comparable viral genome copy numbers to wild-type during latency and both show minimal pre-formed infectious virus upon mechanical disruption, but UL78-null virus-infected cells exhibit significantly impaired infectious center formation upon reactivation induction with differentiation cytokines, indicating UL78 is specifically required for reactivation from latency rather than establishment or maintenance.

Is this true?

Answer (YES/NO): YES